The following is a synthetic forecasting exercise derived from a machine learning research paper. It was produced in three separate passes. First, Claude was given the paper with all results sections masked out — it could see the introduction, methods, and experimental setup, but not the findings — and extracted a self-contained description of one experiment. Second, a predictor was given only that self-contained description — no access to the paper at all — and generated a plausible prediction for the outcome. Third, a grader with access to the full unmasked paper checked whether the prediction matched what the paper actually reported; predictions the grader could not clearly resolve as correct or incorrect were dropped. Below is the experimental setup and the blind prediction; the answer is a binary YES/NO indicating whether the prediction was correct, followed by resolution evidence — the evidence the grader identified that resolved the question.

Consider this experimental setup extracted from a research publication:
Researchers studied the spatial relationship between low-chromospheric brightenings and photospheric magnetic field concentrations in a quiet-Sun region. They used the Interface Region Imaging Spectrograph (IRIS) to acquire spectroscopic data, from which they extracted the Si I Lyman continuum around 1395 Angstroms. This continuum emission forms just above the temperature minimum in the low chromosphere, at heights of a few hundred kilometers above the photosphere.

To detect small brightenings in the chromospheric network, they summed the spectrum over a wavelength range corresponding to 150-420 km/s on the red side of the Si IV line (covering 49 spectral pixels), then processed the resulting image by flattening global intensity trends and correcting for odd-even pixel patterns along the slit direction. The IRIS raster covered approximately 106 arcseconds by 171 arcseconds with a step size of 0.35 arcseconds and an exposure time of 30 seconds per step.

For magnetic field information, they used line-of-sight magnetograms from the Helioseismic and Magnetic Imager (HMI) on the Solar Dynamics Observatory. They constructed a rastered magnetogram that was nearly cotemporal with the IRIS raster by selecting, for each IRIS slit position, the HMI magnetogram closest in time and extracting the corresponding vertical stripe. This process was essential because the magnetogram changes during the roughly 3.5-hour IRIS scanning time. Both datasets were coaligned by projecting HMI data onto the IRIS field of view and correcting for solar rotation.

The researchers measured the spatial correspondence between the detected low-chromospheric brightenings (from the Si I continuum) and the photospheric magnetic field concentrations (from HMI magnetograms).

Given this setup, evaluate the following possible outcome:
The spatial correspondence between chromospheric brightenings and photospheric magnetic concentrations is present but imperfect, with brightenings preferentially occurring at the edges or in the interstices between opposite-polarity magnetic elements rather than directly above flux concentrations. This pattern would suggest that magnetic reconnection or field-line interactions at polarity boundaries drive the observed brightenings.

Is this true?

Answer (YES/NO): NO